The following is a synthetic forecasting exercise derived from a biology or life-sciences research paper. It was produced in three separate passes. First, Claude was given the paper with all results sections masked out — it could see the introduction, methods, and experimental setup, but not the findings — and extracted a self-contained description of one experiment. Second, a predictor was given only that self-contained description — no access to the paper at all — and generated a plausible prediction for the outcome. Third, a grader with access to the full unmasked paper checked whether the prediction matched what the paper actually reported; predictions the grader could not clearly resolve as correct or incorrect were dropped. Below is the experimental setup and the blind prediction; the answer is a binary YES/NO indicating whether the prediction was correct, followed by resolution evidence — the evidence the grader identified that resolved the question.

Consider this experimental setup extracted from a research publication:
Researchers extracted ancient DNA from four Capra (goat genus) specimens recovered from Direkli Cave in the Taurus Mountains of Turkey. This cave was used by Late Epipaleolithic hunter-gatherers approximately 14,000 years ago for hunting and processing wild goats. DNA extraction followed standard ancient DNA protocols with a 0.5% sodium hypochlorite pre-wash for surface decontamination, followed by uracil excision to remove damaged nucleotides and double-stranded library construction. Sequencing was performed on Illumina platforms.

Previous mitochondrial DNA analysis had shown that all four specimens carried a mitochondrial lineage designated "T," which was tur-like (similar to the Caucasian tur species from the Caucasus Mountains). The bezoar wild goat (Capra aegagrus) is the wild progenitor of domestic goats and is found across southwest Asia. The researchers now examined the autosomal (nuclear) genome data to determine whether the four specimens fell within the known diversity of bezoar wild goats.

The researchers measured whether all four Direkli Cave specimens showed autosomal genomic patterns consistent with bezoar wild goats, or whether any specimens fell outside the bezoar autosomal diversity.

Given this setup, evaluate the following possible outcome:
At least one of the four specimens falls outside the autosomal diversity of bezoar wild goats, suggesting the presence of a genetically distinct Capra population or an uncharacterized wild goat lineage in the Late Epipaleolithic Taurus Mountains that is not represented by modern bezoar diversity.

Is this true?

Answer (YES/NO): YES